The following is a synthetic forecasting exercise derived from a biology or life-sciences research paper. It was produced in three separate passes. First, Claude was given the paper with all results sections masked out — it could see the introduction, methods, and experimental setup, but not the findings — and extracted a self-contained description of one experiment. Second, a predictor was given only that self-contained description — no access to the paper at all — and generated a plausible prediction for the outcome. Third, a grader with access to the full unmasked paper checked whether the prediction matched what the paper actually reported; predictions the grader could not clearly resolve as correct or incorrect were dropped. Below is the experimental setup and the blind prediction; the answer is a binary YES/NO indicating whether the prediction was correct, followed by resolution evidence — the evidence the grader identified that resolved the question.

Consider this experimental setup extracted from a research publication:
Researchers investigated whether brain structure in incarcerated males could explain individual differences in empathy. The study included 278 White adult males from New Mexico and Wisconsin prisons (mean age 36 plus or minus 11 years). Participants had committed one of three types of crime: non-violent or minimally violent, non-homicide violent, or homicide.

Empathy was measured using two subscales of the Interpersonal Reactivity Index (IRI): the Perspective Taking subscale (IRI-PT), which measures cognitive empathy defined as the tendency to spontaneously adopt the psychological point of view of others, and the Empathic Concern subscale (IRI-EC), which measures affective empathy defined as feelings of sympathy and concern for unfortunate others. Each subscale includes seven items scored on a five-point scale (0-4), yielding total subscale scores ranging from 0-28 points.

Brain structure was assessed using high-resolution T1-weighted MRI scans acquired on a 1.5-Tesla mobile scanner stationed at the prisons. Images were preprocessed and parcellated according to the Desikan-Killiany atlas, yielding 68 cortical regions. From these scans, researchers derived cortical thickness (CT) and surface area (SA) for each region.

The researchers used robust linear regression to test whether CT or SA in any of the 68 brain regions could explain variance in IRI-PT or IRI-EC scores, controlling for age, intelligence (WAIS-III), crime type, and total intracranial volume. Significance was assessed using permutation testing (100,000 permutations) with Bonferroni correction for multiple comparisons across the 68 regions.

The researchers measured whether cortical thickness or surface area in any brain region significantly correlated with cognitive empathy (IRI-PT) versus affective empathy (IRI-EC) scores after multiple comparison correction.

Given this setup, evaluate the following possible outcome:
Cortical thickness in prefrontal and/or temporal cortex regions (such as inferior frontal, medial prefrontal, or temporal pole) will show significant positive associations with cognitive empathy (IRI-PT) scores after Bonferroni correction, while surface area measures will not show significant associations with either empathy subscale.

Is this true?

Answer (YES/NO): NO